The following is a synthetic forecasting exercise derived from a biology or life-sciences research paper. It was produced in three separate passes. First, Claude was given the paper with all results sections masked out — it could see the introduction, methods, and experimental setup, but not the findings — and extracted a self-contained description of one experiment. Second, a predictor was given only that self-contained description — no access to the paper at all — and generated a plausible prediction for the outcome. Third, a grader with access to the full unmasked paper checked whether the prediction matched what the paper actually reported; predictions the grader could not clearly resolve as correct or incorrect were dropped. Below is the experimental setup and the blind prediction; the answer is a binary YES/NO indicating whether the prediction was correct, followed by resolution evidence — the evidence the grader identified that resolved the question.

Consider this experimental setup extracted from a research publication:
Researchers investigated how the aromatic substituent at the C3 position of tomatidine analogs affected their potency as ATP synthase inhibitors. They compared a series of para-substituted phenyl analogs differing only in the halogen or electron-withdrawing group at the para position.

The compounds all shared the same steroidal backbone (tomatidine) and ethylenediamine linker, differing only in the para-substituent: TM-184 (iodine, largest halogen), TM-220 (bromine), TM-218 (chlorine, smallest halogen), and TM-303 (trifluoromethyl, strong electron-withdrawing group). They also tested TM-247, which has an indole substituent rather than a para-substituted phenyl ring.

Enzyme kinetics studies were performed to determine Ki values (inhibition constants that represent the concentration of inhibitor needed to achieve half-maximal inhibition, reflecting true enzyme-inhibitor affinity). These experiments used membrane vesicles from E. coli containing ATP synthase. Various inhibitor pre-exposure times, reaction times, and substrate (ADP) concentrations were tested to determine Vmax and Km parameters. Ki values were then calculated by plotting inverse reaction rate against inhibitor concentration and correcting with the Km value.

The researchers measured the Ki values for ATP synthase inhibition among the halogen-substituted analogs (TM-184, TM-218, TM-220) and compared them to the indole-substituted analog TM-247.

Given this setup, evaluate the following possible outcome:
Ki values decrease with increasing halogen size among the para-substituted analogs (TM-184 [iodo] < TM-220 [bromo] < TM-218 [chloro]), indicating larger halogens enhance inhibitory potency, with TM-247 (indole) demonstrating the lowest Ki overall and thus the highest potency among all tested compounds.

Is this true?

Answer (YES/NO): NO